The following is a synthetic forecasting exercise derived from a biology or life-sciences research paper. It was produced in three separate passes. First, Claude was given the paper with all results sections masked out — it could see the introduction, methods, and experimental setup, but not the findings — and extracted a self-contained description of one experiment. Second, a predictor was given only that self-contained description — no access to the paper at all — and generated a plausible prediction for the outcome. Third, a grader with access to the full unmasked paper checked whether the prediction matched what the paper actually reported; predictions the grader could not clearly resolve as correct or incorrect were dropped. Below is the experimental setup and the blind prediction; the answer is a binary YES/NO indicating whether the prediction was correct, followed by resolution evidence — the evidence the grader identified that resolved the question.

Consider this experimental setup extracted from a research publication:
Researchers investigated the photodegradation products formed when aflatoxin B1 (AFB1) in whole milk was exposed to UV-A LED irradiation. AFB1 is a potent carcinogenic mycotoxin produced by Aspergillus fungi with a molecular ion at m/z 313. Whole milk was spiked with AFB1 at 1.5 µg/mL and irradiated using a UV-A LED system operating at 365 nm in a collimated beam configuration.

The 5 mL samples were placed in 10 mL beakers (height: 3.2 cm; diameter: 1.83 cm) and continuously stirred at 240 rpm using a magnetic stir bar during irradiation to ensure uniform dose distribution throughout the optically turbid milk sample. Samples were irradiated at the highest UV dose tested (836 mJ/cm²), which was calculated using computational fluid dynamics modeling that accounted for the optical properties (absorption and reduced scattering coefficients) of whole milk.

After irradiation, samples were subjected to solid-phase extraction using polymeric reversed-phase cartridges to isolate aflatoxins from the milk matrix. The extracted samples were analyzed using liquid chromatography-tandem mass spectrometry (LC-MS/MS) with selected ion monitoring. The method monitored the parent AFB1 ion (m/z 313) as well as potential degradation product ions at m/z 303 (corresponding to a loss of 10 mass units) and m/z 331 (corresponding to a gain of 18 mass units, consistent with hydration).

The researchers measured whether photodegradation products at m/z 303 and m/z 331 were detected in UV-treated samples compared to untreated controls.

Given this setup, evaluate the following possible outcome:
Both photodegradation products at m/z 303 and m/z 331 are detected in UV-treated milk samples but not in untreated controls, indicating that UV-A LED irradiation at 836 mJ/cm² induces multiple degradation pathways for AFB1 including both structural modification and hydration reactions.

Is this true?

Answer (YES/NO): YES